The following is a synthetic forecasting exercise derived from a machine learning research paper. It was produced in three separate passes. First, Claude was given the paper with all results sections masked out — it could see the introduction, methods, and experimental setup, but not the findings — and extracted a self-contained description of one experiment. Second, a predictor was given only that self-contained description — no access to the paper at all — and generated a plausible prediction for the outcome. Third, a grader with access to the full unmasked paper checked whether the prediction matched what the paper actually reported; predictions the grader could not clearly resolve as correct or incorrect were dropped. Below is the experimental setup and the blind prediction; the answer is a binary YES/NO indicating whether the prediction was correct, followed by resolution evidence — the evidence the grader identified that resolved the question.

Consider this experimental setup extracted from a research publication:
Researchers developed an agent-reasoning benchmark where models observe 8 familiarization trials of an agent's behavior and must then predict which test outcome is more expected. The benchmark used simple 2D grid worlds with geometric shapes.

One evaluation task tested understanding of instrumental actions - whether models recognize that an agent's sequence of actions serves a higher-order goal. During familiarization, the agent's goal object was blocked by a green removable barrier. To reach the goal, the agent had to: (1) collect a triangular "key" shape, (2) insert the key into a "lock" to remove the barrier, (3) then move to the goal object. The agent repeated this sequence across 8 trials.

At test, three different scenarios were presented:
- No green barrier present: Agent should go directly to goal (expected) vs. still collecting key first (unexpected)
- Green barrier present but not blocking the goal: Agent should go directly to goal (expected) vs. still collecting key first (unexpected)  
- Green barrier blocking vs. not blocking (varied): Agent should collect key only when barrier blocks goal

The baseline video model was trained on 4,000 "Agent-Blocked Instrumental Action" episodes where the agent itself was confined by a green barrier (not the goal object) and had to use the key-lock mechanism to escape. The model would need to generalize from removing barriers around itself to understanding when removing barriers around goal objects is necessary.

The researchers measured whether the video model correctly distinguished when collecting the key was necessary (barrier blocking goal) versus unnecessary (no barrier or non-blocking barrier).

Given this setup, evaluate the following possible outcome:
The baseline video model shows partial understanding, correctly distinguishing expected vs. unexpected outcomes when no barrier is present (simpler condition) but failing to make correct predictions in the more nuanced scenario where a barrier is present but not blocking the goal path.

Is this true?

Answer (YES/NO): NO